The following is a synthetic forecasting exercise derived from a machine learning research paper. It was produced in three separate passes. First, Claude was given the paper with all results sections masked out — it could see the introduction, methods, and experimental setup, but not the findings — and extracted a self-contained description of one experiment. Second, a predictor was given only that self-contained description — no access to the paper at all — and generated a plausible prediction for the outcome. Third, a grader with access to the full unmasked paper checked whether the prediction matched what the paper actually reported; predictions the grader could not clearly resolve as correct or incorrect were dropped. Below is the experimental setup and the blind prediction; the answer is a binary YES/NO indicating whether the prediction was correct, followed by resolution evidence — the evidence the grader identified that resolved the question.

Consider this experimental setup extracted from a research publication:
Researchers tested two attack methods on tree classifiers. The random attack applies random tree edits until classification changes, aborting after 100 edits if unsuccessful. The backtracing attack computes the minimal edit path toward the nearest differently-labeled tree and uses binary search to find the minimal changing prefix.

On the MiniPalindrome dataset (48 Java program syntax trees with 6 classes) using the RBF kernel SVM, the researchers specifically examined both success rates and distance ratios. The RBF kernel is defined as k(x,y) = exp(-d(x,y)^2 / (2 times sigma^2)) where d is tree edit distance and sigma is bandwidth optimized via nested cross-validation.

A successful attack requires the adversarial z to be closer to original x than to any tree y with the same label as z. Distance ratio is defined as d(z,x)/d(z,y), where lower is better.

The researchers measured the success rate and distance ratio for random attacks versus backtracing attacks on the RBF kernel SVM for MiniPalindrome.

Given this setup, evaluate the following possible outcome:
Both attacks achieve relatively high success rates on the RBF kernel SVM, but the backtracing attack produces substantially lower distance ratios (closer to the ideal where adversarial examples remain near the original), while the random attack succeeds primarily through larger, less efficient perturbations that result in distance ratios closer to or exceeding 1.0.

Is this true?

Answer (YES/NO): NO